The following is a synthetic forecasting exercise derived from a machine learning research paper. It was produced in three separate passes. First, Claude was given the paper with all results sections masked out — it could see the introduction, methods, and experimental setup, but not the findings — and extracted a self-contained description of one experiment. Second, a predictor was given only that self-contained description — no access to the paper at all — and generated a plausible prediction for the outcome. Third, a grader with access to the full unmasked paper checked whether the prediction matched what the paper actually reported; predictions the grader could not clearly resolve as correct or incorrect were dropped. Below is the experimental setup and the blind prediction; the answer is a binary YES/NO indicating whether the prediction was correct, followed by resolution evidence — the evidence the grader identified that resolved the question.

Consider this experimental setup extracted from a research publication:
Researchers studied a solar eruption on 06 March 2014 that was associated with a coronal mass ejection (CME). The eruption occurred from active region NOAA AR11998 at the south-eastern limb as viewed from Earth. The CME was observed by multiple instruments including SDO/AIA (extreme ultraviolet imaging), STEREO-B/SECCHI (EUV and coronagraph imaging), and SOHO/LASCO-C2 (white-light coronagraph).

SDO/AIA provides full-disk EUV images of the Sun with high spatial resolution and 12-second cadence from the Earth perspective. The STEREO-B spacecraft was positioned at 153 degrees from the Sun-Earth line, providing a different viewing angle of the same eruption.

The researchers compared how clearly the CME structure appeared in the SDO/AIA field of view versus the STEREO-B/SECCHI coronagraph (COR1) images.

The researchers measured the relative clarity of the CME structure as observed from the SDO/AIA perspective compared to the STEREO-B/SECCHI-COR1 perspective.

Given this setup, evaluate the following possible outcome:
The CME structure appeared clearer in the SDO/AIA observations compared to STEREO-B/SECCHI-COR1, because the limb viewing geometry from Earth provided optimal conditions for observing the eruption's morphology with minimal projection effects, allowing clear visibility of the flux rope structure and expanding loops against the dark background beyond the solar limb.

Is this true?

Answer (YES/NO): NO